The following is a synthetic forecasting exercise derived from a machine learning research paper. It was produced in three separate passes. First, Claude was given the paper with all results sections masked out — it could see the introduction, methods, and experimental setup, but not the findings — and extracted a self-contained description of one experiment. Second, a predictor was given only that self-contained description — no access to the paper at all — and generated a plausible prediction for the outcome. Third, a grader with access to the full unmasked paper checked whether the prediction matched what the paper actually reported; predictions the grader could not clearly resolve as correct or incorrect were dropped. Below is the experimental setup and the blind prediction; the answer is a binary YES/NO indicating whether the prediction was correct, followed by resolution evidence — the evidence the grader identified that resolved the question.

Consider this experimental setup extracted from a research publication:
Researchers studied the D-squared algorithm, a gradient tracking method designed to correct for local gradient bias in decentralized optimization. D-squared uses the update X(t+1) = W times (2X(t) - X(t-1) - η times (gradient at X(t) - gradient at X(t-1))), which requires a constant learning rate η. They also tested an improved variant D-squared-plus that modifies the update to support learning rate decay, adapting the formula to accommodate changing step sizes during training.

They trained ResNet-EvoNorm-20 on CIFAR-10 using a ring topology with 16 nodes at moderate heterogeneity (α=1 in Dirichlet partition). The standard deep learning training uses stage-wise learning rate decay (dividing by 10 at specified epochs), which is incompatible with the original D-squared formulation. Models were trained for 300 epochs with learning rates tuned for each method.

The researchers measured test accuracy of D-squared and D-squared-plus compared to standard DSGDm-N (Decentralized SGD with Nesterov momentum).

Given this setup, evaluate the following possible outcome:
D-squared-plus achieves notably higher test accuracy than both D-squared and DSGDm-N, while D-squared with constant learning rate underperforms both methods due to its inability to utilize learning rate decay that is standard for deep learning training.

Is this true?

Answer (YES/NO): NO